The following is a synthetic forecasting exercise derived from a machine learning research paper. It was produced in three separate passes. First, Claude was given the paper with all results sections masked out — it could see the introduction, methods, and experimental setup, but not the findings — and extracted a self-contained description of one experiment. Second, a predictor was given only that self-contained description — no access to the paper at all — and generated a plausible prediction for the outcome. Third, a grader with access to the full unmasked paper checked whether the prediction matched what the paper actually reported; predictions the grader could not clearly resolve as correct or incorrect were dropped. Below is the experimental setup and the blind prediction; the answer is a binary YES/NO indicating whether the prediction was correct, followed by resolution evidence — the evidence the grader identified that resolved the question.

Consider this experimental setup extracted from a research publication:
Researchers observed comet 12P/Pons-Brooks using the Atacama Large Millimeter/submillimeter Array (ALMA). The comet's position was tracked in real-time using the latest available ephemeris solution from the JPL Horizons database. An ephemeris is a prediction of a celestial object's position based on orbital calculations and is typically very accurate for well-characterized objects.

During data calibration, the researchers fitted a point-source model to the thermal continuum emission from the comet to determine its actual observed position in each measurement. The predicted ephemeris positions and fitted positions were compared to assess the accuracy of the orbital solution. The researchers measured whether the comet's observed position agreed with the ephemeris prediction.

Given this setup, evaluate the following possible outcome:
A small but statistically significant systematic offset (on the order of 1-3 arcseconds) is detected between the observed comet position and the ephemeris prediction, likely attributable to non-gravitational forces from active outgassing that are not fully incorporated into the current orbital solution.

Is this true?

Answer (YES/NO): NO